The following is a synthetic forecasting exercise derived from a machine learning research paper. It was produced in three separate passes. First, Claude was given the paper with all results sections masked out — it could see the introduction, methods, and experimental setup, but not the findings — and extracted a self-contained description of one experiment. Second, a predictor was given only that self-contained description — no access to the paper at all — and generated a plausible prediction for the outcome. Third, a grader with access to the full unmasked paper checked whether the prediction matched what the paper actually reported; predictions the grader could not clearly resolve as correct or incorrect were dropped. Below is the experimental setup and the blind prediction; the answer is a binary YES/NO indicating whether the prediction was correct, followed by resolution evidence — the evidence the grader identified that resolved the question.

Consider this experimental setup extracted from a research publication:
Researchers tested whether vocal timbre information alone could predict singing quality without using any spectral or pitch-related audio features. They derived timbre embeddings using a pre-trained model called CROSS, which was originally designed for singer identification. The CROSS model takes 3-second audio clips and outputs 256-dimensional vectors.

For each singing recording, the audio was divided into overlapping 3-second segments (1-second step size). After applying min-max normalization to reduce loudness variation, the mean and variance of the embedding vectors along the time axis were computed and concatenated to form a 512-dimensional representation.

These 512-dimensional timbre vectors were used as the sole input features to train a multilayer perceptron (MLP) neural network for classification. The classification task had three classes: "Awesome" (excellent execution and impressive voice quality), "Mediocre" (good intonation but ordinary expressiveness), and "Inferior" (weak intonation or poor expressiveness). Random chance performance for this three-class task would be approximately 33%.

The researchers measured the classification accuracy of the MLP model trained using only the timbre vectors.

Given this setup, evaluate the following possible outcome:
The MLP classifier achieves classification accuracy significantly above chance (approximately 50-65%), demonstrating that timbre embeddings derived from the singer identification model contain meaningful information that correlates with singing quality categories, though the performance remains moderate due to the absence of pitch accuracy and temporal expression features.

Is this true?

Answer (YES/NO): YES